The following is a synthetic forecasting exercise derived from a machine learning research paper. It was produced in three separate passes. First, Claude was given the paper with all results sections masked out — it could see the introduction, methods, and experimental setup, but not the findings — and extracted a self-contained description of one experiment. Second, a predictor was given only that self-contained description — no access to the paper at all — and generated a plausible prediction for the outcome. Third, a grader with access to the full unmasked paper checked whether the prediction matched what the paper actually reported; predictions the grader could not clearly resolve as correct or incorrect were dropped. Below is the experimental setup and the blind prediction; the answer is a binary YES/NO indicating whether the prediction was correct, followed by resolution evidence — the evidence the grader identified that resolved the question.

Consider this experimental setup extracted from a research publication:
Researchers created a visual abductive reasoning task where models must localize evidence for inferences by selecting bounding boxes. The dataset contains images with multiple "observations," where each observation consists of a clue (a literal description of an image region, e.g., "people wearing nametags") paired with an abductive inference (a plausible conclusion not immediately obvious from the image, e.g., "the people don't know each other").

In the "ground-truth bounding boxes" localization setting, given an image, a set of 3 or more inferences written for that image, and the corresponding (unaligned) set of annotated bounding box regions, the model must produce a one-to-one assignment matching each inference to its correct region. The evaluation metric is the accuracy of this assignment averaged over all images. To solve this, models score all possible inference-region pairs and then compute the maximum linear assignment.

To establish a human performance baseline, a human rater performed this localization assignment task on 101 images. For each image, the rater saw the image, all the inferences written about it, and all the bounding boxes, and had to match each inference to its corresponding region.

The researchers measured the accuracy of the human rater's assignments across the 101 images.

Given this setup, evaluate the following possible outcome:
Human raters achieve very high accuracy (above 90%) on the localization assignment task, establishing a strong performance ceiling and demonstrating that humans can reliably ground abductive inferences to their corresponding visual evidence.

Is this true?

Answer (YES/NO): YES